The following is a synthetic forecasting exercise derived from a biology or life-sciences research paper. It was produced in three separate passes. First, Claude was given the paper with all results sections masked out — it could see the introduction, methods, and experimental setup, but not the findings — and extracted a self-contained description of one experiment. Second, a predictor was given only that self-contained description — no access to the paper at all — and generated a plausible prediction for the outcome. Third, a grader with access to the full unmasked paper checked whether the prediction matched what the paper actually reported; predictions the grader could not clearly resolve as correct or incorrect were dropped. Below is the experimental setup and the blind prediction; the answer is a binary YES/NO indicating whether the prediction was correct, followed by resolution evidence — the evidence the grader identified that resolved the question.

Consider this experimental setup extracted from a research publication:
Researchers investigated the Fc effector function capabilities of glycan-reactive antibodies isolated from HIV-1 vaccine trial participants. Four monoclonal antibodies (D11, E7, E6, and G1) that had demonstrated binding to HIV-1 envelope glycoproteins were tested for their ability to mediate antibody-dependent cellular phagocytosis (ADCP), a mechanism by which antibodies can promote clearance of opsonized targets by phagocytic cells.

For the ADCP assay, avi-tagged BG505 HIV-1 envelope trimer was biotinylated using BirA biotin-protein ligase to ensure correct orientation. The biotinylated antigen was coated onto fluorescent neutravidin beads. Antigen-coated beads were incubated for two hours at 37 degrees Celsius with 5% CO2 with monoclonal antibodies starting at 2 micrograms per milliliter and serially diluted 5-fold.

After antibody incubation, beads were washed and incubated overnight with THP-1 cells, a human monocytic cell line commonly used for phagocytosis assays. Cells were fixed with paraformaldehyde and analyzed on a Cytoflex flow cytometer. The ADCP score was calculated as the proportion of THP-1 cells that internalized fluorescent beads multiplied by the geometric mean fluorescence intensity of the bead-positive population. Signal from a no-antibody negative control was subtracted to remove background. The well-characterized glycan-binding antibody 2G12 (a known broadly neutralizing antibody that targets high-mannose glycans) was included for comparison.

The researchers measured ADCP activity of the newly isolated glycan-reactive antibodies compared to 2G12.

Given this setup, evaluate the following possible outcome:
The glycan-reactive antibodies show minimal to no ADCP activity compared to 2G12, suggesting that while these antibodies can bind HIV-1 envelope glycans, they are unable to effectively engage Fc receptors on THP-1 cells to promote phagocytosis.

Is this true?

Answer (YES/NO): NO